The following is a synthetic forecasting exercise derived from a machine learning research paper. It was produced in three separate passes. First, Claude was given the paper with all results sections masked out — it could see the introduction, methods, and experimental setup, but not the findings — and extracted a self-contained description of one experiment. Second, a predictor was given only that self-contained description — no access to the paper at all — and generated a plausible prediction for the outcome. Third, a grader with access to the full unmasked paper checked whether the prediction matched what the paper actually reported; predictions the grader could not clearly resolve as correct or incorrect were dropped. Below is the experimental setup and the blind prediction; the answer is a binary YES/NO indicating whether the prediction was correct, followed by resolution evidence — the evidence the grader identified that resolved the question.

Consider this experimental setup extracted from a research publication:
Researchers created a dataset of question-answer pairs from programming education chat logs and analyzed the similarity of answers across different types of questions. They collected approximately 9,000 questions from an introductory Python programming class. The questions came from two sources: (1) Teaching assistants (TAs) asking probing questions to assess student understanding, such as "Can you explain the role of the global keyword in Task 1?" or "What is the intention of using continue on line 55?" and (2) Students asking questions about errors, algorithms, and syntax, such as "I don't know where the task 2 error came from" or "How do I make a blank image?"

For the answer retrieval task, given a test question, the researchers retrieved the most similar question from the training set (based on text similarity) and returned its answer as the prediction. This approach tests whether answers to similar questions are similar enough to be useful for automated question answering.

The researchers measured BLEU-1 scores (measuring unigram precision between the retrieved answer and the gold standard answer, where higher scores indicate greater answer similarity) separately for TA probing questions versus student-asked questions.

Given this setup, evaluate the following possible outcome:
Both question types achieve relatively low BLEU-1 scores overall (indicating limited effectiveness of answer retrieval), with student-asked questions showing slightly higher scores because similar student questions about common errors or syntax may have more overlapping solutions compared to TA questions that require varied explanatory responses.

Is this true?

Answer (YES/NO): NO